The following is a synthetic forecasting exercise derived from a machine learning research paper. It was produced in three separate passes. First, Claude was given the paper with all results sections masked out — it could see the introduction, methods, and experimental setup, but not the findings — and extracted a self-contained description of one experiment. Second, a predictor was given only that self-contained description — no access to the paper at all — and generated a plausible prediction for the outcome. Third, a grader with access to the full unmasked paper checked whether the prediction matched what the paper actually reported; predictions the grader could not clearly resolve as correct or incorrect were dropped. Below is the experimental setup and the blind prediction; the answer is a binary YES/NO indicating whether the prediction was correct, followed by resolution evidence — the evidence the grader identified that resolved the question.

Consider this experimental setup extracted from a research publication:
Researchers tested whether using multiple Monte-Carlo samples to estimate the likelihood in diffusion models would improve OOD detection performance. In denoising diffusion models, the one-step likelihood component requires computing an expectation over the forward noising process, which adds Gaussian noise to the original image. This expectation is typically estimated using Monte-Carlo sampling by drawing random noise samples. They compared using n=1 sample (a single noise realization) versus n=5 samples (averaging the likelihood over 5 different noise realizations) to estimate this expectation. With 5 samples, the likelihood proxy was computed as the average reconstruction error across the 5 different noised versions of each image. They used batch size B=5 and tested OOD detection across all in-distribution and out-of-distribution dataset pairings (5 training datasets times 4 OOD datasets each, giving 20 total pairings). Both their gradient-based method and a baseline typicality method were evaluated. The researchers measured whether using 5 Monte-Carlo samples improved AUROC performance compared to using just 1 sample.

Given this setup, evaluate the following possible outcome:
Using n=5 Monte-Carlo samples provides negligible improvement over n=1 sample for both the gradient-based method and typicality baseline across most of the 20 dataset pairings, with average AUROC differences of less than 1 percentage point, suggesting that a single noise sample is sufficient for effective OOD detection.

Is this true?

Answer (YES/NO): YES